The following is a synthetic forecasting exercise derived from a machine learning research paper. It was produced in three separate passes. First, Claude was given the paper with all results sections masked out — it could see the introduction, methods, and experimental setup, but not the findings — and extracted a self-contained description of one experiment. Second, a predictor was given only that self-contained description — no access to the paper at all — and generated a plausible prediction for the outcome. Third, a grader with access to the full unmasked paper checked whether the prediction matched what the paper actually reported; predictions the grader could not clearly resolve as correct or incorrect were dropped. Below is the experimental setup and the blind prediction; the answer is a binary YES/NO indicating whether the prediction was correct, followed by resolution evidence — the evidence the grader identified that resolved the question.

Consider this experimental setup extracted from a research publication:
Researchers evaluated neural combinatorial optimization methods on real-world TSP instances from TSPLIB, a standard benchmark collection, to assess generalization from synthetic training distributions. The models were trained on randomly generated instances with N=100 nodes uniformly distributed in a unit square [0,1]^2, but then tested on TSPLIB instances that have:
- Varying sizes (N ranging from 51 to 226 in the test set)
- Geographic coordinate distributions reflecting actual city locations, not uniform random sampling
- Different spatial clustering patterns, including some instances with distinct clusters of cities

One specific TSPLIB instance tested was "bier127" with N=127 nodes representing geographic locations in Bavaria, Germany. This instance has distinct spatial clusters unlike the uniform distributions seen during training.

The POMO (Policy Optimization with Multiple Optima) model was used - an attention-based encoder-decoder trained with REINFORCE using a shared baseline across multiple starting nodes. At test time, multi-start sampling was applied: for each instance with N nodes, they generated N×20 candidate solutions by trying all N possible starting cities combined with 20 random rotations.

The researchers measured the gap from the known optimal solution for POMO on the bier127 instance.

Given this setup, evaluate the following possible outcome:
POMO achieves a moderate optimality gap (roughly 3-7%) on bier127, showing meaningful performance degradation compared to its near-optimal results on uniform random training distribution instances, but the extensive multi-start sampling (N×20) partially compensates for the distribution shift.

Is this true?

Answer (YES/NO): YES